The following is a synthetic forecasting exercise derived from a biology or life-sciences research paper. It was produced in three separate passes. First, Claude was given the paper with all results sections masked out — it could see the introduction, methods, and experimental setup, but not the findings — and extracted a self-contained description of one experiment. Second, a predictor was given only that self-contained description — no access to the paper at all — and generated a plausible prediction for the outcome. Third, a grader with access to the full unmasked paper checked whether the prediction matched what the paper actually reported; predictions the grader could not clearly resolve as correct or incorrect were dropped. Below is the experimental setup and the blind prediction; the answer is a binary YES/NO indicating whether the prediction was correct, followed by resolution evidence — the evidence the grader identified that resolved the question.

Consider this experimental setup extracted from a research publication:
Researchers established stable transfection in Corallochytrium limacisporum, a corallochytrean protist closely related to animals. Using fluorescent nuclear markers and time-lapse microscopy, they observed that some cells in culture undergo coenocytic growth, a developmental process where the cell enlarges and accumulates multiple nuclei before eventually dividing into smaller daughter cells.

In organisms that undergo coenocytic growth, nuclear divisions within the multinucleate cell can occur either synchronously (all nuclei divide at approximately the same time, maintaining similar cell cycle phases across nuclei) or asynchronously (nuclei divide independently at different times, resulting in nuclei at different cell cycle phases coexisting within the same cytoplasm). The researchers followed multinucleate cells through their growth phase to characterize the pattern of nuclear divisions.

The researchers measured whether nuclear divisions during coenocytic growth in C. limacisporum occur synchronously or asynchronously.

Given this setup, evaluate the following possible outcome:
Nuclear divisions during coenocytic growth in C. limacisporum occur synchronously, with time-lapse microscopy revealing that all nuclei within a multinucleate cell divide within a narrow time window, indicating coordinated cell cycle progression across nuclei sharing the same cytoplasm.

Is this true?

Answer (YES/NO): NO